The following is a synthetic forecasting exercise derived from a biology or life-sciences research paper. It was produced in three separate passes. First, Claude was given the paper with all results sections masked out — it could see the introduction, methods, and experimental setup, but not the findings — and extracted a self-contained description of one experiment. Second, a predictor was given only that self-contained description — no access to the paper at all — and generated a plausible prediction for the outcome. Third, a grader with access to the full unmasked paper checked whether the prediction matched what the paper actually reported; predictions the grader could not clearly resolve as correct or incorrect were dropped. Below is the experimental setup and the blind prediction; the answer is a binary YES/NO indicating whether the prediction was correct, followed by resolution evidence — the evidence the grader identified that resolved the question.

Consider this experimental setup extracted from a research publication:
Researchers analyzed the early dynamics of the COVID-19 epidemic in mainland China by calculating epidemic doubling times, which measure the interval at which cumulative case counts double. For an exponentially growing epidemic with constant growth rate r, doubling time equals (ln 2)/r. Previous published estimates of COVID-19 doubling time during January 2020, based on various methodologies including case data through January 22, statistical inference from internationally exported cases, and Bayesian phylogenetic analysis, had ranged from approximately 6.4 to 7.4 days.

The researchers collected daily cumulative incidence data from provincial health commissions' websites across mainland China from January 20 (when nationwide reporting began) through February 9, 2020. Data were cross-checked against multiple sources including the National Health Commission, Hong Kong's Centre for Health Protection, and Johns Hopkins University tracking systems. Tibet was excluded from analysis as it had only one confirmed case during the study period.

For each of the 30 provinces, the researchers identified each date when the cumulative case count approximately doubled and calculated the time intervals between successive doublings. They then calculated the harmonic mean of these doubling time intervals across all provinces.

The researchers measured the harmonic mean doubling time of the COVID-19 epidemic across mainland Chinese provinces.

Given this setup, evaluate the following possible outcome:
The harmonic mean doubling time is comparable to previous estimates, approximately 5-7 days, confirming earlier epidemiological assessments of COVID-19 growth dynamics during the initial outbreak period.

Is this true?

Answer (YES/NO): NO